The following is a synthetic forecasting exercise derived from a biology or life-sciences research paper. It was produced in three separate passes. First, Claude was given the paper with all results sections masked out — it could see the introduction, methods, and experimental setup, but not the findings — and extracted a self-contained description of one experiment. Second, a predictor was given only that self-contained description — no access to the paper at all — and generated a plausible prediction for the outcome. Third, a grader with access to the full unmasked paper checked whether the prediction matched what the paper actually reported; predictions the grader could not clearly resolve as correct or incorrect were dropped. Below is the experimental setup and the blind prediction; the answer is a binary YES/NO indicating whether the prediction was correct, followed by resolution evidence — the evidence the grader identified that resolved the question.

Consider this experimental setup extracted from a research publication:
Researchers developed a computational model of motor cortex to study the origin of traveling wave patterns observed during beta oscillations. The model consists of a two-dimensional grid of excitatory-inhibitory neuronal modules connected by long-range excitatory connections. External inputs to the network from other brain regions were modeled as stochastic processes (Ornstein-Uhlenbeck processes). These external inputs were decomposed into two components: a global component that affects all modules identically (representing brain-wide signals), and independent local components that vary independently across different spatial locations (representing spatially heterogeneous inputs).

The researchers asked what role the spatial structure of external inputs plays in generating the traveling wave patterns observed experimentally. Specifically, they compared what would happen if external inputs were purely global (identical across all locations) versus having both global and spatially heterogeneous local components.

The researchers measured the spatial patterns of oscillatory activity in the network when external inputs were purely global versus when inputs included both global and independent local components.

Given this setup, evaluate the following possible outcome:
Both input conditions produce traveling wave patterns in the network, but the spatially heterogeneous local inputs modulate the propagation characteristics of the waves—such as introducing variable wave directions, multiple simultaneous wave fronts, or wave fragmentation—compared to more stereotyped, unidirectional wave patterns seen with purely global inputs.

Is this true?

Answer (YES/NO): NO